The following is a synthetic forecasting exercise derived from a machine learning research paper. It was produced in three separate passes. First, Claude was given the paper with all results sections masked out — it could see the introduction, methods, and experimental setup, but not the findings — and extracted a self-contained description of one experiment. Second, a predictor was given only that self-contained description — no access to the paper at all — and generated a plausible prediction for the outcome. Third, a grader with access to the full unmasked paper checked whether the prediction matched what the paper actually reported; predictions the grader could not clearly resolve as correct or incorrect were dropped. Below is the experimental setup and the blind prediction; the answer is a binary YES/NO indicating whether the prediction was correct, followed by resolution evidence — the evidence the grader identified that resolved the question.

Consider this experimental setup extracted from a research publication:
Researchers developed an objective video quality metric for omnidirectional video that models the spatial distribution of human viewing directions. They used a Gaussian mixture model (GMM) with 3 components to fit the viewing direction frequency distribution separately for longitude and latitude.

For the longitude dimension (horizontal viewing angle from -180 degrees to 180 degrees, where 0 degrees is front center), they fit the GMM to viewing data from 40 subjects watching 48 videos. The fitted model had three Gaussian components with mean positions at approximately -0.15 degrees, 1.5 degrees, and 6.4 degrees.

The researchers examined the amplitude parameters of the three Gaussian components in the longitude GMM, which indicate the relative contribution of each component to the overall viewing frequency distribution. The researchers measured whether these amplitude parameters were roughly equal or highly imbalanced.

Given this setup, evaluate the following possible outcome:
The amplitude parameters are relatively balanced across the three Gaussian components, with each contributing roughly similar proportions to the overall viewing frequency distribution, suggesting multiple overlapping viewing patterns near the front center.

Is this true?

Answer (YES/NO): NO